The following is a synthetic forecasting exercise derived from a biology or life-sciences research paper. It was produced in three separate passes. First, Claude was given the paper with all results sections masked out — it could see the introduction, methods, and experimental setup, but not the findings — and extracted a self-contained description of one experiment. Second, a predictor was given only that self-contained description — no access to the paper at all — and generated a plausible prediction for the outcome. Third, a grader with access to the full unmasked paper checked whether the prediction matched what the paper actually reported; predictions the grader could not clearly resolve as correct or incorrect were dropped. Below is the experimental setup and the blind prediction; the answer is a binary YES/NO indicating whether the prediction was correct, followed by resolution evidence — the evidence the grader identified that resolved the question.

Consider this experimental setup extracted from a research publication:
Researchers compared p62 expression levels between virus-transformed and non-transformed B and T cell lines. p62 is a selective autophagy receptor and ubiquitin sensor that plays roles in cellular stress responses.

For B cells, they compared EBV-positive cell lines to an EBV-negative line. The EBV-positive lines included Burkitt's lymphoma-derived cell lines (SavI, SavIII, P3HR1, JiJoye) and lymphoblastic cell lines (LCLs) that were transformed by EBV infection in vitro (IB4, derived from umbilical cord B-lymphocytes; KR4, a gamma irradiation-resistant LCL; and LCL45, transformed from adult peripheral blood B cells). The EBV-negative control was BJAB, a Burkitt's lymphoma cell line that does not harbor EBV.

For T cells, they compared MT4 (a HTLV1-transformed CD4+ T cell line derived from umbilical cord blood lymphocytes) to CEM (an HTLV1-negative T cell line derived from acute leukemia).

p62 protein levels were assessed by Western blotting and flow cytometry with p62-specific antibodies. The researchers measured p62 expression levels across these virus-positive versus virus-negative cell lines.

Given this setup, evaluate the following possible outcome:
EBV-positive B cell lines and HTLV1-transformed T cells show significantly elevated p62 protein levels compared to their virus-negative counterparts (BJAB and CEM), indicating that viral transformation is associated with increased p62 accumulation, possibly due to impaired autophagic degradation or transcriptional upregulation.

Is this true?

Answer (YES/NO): YES